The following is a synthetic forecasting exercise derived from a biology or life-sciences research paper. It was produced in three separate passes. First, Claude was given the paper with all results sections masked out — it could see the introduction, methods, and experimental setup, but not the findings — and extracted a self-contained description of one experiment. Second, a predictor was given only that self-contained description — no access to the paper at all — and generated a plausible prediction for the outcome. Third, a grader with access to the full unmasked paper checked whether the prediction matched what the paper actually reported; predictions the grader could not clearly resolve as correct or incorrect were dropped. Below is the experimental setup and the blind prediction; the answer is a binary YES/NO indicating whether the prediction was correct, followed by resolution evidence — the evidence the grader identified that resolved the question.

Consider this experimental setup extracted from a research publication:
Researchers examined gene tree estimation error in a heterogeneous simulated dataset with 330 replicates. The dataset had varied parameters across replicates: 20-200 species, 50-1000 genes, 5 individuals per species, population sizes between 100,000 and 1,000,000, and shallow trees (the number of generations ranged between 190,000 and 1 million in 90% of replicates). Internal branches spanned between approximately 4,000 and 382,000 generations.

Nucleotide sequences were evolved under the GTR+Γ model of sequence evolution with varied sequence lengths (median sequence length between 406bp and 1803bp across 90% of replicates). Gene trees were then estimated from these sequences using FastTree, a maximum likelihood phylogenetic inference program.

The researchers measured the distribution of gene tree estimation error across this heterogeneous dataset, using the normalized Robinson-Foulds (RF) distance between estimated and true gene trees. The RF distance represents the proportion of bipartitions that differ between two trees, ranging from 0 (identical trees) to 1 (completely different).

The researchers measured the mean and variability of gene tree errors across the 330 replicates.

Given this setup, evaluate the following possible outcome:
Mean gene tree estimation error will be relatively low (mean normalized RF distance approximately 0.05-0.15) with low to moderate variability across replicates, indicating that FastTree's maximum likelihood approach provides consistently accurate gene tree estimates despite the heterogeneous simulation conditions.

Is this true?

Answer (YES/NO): NO